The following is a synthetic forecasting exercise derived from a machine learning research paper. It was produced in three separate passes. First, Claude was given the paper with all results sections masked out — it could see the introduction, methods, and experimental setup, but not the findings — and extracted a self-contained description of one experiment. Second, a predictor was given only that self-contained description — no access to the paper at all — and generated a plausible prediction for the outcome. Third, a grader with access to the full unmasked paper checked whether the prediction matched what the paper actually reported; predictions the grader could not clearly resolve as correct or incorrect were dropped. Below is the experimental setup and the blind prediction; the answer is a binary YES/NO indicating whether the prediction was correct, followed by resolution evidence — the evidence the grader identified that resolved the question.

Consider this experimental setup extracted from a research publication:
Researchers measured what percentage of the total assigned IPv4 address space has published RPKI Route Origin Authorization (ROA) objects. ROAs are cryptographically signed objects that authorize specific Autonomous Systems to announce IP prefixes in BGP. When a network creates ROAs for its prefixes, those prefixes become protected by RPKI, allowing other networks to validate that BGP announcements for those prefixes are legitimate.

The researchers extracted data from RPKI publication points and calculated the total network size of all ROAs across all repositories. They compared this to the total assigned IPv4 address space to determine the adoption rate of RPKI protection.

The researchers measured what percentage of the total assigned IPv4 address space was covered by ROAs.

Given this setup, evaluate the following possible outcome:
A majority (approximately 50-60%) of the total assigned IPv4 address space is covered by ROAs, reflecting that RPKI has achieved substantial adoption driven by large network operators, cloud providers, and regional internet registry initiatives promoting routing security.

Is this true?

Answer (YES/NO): NO